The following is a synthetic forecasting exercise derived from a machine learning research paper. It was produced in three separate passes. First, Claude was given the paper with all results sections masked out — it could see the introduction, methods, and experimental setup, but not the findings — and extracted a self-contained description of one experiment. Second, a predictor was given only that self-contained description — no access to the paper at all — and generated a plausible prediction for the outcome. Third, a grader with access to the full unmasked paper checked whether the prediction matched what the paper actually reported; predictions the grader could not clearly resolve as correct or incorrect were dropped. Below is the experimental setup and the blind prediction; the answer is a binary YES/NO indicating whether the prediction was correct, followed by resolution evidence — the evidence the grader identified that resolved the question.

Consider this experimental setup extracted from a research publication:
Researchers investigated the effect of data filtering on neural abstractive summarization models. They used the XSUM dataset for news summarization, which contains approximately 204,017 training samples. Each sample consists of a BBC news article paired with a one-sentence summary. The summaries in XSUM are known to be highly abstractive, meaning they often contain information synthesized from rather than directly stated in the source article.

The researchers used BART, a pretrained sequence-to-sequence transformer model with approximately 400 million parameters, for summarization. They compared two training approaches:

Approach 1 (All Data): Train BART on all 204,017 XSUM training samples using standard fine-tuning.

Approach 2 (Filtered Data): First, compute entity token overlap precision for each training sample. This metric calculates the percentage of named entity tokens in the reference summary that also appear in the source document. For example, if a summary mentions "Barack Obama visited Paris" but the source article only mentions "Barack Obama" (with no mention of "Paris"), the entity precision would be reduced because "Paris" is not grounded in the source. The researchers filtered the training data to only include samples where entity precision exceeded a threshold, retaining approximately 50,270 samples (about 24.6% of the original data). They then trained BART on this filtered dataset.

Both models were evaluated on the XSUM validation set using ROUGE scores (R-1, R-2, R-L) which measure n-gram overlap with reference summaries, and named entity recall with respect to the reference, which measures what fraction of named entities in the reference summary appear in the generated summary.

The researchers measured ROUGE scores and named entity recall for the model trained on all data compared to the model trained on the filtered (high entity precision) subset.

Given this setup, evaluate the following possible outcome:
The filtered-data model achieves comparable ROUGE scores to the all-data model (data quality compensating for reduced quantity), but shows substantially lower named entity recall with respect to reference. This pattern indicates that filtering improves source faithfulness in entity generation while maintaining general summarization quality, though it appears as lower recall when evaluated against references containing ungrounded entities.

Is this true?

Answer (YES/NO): NO